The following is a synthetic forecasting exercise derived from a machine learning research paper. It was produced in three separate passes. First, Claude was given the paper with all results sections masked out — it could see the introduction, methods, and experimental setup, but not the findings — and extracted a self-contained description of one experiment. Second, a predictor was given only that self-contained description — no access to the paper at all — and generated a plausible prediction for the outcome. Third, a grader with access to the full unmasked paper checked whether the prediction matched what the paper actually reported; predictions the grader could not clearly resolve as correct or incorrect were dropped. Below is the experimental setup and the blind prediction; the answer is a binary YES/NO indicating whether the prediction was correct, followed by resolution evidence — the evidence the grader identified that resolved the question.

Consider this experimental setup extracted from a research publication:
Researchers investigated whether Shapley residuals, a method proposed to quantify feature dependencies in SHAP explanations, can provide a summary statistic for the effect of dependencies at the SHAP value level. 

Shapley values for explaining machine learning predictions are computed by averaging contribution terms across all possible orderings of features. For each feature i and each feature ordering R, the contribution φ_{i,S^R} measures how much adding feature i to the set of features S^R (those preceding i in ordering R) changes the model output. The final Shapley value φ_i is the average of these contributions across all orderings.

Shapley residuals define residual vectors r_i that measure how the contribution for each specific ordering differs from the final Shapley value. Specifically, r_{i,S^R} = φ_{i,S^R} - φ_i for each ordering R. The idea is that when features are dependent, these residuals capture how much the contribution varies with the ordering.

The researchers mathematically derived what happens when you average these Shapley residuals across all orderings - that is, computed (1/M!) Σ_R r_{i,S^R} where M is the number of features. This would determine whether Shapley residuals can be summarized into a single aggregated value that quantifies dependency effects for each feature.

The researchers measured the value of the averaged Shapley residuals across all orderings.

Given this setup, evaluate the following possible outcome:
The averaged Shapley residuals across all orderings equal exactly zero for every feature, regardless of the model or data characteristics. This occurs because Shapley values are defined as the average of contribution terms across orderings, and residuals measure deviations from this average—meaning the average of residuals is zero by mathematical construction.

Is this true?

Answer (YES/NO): YES